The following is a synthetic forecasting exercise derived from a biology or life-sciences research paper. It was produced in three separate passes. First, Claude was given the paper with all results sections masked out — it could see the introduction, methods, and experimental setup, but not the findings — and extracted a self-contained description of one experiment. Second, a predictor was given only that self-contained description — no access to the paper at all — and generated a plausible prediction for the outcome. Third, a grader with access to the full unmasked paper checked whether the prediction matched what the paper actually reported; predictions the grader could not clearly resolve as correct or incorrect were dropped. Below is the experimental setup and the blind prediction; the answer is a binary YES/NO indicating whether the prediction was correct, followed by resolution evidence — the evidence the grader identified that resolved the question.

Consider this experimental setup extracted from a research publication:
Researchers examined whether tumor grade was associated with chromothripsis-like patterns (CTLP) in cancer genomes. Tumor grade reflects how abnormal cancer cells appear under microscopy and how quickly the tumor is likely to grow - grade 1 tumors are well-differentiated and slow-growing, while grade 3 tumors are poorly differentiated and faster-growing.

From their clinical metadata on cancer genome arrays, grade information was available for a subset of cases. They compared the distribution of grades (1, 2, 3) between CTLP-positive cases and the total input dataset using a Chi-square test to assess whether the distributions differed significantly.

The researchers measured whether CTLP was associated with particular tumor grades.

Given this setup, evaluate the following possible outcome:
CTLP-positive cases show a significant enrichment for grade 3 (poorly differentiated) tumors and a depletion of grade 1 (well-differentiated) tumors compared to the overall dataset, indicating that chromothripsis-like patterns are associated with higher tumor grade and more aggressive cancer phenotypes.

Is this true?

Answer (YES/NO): NO